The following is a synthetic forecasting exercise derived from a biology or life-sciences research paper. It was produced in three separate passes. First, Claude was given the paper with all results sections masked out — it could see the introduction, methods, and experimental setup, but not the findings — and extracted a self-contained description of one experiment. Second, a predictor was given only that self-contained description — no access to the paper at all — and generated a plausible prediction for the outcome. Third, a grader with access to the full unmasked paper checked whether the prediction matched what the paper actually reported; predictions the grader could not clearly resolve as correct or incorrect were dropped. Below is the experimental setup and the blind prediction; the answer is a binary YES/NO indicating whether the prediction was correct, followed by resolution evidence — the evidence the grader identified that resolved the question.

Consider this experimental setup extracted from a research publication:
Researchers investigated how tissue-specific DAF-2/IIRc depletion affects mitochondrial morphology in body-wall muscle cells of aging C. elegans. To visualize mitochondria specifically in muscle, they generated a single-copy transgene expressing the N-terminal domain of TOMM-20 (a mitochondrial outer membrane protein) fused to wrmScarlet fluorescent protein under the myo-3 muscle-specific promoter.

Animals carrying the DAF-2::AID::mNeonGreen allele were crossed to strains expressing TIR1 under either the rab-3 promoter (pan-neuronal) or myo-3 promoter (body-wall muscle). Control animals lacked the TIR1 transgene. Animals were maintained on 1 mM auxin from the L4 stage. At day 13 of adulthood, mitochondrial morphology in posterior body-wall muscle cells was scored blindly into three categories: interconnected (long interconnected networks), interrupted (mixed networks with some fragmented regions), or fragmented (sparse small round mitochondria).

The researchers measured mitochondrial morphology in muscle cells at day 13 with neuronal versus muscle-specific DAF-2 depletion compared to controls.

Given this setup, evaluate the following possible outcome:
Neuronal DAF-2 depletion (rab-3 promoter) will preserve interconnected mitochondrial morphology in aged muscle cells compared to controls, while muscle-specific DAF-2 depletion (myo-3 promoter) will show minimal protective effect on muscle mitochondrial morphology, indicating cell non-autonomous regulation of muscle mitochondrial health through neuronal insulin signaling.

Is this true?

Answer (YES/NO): NO